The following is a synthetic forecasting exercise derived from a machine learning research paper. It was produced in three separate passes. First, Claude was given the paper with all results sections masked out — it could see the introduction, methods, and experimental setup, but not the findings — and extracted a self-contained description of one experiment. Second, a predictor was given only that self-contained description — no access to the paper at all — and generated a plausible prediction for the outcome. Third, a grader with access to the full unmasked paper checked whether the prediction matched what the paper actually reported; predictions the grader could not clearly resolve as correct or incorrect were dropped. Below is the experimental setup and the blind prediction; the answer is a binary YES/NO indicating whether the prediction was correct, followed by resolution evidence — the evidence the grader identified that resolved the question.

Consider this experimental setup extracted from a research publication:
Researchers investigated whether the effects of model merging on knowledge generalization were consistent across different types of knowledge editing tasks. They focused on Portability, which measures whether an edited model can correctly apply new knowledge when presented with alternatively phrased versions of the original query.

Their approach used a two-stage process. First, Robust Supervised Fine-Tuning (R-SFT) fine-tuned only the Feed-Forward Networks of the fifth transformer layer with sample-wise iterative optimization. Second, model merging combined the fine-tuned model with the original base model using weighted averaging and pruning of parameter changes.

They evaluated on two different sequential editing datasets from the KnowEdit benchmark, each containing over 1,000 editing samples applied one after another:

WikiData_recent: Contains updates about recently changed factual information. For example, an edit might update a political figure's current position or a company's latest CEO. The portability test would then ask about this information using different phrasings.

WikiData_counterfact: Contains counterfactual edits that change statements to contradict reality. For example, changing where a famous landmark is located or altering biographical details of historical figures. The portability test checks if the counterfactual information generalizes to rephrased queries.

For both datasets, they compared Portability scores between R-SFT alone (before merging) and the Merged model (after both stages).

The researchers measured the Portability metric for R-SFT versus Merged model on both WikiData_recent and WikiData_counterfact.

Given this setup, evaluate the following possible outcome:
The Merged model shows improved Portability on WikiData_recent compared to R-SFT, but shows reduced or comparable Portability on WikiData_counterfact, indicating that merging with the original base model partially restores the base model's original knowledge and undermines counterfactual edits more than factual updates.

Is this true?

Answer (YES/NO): YES